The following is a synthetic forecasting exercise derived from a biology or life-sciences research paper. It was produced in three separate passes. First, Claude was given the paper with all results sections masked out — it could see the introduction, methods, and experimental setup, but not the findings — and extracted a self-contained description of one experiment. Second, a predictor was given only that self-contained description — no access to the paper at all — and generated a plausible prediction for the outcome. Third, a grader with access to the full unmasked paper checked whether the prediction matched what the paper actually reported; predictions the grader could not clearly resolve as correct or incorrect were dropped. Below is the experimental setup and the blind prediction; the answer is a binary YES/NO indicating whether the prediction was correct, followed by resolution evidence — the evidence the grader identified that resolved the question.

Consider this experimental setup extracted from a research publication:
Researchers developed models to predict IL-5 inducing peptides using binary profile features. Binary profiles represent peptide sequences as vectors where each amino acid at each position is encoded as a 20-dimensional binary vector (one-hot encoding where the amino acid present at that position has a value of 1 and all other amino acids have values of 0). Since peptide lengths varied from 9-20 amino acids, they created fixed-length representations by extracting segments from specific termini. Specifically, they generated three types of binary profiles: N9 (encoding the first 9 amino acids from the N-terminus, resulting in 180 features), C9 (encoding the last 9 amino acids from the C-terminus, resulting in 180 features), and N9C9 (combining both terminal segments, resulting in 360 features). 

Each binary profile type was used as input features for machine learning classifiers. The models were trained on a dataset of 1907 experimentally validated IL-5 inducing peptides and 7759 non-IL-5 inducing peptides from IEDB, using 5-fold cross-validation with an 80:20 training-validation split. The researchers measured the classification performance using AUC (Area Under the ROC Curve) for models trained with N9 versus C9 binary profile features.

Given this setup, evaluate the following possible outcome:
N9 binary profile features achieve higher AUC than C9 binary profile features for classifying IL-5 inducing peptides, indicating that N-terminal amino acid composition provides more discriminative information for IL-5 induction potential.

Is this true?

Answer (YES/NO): NO